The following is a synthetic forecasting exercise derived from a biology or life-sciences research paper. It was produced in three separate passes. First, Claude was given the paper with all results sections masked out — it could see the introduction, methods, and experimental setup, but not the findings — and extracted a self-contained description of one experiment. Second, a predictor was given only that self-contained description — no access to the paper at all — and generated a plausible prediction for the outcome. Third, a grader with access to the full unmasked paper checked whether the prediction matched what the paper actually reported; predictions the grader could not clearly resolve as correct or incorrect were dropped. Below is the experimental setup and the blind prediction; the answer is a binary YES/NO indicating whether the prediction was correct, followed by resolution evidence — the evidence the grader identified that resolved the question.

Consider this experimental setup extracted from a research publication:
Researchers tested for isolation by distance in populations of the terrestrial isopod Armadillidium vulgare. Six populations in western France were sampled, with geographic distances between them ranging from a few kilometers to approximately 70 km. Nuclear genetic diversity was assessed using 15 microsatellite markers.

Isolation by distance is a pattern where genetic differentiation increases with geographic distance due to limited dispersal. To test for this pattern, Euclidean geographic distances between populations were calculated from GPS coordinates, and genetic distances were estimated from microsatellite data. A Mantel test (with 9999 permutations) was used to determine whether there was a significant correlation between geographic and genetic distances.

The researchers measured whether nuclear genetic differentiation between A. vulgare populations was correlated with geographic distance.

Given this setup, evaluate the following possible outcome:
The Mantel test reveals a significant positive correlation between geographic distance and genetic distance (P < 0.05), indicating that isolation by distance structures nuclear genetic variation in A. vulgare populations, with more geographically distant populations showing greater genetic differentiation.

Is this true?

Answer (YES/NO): YES